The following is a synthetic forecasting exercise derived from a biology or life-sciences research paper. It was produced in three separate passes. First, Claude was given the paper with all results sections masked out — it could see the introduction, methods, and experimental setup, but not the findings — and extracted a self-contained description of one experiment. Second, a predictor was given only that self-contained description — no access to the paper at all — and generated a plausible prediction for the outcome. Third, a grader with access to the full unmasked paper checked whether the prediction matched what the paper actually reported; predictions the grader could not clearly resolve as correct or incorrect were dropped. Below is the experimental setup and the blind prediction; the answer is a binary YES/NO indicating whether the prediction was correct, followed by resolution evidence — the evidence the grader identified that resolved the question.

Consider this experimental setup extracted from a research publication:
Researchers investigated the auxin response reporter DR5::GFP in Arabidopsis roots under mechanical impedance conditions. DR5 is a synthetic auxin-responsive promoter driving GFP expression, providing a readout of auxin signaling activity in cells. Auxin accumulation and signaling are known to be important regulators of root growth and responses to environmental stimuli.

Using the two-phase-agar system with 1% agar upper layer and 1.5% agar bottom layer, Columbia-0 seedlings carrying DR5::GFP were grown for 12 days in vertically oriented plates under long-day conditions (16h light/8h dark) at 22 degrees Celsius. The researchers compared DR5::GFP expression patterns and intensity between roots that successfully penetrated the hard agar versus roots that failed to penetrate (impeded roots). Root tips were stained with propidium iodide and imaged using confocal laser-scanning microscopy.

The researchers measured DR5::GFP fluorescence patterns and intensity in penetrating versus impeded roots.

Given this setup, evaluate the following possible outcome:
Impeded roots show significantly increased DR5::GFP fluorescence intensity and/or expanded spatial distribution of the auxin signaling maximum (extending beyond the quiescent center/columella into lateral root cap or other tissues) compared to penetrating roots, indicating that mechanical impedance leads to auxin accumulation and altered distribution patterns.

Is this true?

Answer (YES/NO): NO